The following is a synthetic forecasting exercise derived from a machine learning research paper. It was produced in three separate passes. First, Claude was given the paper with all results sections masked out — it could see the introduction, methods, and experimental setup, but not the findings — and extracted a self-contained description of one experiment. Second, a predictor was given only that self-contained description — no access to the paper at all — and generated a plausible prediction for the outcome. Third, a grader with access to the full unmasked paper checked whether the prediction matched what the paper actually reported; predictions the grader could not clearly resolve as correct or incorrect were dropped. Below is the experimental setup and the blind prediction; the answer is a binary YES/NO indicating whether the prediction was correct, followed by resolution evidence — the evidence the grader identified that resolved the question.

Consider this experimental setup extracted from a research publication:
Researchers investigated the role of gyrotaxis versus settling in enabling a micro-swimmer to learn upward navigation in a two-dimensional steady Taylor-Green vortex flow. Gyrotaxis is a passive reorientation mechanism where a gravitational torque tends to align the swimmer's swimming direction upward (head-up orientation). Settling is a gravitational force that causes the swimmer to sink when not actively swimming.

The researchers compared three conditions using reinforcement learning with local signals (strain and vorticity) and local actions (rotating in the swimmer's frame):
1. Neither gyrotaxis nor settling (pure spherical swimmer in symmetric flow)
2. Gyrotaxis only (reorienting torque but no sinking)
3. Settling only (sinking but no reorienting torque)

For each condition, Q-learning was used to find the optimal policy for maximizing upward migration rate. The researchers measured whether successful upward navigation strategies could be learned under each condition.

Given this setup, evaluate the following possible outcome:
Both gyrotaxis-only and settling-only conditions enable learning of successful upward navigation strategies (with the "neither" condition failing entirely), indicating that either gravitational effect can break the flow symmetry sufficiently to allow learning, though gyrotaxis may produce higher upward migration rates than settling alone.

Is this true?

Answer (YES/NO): YES